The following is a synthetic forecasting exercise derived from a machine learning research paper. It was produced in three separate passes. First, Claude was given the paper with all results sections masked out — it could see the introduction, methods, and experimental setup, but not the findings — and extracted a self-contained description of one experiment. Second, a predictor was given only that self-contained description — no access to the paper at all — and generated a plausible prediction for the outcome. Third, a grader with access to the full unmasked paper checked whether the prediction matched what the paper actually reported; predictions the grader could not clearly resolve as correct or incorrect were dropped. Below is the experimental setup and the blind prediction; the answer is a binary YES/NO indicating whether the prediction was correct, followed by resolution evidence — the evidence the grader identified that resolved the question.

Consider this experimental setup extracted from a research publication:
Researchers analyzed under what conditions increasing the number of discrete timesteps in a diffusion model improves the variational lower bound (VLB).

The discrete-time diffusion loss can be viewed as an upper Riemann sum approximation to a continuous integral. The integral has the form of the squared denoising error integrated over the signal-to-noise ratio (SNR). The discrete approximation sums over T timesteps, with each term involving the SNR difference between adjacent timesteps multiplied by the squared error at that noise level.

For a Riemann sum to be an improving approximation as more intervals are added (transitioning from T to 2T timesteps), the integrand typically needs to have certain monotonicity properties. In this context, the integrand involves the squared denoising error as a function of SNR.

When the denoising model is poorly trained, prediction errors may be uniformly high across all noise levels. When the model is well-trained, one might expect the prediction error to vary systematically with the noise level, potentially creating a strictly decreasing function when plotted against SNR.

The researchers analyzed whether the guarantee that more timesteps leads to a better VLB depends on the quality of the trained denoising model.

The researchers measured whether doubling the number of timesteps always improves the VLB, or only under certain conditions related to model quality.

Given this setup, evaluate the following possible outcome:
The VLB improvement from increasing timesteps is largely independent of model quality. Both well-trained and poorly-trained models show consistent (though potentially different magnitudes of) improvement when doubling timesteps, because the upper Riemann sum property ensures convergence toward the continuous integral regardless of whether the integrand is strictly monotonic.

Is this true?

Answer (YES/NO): NO